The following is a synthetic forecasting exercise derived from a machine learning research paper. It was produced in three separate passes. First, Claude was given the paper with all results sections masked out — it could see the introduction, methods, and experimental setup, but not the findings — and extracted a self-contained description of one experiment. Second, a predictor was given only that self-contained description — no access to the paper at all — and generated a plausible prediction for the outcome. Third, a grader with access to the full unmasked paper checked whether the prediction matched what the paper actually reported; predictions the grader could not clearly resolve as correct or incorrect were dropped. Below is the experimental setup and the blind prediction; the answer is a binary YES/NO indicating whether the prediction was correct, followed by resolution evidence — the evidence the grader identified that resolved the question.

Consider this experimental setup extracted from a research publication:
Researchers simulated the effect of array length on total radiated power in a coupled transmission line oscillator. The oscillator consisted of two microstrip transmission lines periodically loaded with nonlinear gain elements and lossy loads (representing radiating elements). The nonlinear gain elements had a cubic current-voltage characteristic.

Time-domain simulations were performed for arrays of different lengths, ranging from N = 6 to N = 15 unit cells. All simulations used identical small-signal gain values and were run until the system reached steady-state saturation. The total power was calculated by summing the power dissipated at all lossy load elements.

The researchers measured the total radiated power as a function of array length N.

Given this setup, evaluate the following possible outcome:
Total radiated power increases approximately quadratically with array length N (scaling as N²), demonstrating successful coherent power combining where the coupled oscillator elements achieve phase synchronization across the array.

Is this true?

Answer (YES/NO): NO